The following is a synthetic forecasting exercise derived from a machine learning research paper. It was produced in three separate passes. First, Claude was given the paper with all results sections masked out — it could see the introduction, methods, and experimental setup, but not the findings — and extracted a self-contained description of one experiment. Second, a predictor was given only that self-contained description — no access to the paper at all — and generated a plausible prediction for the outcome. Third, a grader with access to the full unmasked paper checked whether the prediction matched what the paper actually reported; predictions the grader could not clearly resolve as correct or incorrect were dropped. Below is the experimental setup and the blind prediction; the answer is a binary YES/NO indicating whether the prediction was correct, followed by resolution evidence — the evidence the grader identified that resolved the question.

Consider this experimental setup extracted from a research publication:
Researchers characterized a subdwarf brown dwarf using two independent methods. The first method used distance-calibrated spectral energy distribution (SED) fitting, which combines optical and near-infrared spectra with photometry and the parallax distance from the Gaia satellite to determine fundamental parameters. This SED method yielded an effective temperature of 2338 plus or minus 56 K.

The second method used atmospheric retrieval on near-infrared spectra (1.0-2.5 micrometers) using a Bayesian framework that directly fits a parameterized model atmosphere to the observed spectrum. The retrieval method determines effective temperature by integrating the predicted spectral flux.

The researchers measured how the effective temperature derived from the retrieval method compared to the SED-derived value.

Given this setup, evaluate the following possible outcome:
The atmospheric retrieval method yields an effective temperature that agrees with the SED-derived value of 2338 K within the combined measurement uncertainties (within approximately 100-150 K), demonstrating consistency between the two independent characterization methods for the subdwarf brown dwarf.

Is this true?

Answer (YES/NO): NO